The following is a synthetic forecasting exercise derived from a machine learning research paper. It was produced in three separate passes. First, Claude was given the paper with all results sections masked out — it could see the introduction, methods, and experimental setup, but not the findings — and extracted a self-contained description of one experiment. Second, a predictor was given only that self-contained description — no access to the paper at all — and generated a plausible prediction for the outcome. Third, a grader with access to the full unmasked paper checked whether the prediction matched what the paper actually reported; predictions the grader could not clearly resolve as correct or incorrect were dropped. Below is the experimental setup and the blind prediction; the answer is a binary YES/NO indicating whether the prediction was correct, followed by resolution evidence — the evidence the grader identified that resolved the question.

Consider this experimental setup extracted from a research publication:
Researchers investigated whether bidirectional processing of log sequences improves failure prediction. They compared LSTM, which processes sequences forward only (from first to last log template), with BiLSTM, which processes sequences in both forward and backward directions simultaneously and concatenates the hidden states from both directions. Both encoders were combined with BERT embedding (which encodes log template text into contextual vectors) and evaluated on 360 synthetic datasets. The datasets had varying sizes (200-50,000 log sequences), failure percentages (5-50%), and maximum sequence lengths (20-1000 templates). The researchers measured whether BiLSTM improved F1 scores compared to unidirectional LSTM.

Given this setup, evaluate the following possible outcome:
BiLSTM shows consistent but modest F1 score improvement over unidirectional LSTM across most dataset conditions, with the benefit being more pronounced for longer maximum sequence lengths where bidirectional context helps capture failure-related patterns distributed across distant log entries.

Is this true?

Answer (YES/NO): NO